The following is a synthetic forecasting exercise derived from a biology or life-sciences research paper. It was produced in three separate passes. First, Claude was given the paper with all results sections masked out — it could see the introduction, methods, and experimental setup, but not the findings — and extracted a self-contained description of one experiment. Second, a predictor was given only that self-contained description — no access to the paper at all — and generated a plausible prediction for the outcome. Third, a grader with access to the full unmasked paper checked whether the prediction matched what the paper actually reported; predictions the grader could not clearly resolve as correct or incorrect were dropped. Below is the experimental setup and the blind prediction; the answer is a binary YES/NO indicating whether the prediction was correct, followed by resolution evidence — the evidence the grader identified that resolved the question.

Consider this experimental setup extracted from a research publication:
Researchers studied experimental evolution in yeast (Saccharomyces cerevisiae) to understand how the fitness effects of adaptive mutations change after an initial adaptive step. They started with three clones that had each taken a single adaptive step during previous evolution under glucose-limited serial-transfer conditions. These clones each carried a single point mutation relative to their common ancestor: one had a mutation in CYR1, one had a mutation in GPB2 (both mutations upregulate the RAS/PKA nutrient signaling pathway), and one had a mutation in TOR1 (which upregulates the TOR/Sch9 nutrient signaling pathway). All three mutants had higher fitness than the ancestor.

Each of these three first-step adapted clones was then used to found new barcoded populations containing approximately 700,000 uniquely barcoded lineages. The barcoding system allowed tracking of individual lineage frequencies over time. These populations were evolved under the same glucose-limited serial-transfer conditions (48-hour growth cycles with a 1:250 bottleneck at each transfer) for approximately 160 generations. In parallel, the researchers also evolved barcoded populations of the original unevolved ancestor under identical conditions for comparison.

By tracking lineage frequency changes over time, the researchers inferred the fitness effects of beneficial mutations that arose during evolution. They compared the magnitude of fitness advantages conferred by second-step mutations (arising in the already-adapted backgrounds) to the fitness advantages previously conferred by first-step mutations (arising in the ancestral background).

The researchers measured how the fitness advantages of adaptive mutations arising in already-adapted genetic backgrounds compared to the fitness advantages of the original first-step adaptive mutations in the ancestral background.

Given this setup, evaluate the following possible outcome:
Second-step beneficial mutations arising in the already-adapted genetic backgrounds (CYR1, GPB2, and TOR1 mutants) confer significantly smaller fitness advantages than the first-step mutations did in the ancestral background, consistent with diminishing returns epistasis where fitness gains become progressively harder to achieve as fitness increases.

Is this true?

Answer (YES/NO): YES